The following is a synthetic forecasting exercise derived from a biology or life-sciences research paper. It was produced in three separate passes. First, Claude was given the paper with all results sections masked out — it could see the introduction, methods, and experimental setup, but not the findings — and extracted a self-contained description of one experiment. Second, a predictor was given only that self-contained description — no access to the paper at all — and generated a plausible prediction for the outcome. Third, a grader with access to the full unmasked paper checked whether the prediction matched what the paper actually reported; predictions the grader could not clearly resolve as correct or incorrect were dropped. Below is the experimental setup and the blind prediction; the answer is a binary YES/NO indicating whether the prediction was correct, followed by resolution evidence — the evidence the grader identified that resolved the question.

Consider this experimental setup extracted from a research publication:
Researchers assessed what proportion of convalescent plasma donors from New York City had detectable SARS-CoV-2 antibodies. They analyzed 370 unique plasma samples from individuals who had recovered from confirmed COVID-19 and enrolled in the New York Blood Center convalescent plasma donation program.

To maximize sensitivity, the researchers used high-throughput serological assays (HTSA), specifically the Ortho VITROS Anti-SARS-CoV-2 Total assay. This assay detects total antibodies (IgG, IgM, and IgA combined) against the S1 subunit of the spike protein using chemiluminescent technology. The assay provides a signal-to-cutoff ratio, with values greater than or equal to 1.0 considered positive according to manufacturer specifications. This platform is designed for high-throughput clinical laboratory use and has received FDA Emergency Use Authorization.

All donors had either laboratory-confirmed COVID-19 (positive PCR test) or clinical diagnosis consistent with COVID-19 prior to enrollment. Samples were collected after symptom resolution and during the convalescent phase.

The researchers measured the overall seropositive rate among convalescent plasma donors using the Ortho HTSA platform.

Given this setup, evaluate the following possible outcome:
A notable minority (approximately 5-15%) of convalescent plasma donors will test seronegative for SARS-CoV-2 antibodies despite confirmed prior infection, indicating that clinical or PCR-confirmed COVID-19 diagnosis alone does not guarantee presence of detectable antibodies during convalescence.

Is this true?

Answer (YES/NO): NO